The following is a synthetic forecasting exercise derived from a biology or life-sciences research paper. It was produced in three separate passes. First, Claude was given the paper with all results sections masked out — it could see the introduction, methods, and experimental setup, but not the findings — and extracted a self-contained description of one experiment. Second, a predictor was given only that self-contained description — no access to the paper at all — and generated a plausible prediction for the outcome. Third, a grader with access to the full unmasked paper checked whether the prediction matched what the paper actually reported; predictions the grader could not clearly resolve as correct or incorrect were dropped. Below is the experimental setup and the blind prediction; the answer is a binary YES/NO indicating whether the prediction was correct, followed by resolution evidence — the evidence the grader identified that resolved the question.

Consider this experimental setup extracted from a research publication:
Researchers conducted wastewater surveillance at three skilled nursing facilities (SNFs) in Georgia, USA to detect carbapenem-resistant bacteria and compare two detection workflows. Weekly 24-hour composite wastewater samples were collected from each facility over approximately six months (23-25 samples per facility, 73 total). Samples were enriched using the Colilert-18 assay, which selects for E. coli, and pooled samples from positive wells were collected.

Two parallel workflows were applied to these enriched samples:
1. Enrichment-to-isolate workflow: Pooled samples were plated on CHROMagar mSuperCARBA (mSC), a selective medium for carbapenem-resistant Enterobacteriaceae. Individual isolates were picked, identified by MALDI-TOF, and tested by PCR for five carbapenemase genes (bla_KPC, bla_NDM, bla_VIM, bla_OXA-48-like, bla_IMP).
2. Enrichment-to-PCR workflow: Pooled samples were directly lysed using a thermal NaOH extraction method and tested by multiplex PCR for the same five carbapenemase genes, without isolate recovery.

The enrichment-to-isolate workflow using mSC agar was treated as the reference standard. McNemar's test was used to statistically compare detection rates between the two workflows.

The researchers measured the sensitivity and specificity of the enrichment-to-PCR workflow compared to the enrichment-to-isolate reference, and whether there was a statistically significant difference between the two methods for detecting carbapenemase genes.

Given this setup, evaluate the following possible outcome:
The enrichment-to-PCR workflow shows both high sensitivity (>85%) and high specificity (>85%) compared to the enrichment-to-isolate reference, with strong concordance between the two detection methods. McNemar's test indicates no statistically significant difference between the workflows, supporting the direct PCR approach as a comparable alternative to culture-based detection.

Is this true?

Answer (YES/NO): NO